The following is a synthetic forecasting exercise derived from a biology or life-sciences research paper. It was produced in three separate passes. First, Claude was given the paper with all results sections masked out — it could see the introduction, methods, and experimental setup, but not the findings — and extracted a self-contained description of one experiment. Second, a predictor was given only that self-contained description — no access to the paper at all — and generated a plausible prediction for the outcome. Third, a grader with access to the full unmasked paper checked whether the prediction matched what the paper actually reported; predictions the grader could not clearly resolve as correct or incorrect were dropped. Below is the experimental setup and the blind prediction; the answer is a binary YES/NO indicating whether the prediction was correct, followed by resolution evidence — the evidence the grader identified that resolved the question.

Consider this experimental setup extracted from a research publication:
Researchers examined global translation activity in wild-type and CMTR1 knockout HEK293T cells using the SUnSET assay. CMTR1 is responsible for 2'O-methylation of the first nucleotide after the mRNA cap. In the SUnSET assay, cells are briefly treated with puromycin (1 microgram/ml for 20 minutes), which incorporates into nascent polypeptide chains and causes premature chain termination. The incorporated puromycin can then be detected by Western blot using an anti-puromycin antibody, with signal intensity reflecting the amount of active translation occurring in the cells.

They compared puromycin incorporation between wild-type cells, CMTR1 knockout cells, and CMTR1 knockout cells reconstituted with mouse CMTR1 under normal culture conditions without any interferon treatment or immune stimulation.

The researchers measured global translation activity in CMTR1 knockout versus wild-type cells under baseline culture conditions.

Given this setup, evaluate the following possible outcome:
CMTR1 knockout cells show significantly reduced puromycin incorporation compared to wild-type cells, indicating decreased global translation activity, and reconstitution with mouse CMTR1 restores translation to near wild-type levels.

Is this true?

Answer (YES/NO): NO